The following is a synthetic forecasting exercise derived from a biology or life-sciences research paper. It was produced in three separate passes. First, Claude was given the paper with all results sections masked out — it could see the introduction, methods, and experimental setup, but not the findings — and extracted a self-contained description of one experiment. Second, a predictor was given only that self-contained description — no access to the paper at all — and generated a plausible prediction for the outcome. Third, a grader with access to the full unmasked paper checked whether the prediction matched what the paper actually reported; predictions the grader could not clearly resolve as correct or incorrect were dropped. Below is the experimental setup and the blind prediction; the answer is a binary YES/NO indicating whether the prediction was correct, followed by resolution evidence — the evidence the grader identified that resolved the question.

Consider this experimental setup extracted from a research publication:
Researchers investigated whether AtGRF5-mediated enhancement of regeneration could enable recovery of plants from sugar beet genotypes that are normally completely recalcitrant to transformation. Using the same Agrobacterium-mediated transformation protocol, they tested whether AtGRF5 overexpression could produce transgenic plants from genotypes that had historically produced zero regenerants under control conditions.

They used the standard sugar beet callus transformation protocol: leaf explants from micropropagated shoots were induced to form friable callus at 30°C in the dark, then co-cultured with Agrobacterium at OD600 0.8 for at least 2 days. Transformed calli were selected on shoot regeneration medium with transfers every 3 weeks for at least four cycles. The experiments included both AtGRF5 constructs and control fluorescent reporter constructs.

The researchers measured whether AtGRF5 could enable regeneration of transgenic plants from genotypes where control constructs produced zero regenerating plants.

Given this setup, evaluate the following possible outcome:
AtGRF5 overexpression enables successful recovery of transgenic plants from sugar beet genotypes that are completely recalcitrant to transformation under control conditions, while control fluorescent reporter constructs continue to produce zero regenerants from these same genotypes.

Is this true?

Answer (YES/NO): YES